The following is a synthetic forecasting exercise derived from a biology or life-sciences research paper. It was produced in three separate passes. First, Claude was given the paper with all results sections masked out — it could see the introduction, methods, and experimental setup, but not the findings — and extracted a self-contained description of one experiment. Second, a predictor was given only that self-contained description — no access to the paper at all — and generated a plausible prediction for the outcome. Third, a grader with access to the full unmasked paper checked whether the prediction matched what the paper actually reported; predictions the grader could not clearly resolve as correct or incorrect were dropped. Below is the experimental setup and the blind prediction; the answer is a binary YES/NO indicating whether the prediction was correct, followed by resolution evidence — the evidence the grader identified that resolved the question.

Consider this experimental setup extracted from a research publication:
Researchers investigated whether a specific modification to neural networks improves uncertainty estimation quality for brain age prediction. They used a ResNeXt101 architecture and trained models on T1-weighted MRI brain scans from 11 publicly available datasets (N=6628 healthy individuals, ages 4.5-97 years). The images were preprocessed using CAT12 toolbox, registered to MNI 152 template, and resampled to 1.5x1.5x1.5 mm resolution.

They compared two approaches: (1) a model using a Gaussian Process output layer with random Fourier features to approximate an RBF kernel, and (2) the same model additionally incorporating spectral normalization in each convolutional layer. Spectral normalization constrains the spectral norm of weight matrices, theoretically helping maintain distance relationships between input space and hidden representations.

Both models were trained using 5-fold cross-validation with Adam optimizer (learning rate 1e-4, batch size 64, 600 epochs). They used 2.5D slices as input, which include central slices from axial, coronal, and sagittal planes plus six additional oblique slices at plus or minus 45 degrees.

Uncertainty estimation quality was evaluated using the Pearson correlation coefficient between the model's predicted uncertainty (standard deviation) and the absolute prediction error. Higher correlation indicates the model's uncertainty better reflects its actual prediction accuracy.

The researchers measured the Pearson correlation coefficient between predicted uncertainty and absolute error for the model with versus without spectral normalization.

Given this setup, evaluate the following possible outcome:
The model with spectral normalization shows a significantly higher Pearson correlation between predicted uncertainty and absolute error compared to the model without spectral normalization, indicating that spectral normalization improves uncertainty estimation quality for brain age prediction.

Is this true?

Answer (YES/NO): YES